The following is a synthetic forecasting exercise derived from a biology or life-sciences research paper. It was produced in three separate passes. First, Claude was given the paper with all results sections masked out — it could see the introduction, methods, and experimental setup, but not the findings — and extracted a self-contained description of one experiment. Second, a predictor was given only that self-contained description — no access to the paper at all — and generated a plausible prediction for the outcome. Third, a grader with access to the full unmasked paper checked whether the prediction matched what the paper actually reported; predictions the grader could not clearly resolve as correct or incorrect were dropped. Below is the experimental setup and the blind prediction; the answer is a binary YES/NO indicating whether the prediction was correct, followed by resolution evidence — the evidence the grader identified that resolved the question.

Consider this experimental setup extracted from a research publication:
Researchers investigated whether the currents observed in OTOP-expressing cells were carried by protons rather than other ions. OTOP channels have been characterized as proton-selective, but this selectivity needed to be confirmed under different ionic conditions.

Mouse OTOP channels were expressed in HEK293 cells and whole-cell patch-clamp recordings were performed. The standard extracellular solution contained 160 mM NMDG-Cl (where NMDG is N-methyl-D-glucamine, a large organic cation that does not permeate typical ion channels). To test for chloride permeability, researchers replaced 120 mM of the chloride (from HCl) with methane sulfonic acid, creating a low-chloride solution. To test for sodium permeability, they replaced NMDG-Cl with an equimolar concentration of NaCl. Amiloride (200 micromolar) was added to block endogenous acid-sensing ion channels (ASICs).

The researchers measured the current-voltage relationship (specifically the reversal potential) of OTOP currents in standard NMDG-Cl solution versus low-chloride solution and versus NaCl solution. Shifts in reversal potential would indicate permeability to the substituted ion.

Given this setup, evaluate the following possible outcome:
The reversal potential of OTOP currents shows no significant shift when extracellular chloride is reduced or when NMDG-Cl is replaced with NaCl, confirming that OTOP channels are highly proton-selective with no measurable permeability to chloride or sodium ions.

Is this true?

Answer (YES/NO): NO